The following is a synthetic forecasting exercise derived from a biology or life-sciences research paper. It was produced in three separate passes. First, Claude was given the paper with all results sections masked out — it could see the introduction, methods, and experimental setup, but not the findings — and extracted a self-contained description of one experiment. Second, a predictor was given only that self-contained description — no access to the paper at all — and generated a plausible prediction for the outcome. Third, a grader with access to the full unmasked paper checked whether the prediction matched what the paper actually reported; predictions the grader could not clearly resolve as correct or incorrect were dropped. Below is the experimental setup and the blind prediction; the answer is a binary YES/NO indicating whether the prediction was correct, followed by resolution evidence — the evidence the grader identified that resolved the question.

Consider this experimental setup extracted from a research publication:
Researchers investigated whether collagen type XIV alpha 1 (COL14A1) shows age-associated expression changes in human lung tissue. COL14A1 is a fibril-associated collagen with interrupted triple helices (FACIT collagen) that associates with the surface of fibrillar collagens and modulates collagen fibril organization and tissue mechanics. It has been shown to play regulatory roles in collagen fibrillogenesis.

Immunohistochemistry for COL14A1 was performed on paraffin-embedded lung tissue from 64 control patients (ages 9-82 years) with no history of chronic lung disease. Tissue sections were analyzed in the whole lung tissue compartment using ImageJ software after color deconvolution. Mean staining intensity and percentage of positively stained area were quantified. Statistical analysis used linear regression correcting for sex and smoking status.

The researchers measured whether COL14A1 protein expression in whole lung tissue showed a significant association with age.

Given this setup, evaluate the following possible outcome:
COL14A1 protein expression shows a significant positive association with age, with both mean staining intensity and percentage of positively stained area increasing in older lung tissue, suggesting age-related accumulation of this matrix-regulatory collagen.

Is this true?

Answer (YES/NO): NO